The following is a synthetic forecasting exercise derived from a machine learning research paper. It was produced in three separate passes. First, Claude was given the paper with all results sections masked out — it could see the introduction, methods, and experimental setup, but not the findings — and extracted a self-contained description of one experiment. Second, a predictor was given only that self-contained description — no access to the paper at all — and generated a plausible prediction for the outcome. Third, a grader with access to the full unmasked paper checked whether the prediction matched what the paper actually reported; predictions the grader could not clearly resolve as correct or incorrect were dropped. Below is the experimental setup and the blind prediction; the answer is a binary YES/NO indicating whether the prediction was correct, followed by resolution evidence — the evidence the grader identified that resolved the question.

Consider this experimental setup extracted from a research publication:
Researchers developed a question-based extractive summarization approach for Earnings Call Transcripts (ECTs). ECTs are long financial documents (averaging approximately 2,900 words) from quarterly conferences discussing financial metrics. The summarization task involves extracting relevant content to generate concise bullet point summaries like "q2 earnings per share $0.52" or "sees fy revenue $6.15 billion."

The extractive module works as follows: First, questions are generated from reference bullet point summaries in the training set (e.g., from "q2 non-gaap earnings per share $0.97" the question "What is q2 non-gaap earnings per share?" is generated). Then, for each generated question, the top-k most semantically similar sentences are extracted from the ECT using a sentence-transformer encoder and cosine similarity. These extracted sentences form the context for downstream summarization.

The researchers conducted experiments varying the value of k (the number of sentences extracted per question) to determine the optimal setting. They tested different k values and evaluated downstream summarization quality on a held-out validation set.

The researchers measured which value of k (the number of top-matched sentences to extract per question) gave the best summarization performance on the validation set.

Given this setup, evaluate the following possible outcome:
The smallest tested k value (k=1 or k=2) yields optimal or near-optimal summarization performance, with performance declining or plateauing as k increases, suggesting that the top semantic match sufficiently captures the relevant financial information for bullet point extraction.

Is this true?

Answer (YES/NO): NO